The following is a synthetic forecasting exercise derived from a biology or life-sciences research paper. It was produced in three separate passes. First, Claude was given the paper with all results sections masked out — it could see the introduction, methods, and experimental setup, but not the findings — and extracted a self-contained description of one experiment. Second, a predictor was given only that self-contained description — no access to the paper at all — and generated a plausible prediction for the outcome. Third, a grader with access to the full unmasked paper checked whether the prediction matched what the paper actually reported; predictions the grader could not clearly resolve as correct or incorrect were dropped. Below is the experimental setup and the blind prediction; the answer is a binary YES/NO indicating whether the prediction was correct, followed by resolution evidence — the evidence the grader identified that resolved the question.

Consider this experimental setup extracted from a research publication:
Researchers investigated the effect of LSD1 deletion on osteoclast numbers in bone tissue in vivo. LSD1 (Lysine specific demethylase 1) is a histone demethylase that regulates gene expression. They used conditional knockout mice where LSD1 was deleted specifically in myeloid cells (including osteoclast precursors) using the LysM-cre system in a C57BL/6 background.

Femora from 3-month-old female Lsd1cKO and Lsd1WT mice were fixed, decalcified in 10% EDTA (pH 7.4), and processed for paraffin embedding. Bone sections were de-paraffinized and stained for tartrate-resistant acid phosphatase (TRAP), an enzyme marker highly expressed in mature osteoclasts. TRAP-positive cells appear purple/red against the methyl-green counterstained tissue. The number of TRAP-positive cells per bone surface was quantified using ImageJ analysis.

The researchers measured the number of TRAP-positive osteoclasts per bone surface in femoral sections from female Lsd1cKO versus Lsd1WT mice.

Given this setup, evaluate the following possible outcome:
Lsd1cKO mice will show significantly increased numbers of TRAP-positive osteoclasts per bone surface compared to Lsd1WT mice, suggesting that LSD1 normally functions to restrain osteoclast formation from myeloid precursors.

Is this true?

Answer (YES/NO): NO